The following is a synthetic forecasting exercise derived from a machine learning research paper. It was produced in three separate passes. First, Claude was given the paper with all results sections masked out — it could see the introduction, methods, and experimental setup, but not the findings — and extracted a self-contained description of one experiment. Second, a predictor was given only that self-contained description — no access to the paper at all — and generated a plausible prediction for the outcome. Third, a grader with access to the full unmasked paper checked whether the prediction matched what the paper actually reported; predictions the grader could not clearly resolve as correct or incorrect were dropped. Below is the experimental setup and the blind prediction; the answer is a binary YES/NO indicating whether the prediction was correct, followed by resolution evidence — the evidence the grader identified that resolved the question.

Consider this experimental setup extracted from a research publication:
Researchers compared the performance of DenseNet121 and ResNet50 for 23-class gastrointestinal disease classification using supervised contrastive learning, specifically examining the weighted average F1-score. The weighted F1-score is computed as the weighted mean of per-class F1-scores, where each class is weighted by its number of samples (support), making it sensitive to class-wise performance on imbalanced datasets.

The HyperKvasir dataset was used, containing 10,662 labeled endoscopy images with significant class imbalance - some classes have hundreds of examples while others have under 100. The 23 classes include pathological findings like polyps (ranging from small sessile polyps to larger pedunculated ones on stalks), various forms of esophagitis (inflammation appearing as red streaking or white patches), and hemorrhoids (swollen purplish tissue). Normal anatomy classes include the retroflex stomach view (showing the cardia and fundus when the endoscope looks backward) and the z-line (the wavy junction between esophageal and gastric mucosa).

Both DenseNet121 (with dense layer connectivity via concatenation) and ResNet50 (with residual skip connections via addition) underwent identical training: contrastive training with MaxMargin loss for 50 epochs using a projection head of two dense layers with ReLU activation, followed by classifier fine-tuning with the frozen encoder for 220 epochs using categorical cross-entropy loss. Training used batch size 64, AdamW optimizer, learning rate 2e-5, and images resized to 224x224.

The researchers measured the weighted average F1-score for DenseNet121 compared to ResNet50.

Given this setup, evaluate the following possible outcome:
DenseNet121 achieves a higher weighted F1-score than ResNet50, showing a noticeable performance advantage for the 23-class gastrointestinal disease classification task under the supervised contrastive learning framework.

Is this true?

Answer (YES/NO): NO